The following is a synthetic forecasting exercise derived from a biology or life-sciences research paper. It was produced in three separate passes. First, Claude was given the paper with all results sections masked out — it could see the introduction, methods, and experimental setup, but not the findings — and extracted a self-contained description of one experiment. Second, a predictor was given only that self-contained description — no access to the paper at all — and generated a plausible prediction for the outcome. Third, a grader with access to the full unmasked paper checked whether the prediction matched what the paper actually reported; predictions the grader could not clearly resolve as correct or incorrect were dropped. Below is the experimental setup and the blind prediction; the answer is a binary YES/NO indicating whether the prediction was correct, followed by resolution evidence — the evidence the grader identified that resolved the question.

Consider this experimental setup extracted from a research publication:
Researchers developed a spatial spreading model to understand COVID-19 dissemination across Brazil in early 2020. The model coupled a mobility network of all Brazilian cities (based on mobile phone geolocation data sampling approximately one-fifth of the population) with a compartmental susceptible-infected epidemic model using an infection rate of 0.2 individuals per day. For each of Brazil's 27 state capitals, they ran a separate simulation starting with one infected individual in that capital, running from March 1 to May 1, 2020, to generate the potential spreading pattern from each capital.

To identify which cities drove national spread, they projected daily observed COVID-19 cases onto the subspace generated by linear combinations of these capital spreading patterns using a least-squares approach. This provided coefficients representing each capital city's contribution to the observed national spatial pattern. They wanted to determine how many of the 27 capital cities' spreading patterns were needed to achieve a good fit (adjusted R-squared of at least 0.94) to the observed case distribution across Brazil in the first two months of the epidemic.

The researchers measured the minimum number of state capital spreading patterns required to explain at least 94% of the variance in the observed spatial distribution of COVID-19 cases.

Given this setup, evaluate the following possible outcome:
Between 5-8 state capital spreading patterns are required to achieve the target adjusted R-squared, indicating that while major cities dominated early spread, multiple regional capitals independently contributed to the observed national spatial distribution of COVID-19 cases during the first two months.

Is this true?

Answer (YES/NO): NO